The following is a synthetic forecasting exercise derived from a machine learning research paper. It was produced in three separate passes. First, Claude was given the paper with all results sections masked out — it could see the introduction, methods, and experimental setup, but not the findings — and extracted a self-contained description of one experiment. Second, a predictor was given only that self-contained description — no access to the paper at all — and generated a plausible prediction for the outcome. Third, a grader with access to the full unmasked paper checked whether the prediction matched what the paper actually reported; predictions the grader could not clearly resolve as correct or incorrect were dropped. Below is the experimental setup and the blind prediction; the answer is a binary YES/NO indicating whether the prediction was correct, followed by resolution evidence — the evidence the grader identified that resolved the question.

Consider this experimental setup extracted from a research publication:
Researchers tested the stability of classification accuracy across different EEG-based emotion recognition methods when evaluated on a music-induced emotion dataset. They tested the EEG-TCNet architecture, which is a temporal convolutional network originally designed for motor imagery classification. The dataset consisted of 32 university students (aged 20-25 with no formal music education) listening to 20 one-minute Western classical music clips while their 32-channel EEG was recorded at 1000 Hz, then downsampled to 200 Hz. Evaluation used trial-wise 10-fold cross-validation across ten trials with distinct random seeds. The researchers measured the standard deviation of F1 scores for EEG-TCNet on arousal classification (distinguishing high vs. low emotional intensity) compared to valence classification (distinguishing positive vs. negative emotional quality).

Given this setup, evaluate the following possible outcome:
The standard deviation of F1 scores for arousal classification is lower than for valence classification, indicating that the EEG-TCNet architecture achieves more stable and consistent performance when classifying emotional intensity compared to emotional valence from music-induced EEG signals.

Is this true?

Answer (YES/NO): YES